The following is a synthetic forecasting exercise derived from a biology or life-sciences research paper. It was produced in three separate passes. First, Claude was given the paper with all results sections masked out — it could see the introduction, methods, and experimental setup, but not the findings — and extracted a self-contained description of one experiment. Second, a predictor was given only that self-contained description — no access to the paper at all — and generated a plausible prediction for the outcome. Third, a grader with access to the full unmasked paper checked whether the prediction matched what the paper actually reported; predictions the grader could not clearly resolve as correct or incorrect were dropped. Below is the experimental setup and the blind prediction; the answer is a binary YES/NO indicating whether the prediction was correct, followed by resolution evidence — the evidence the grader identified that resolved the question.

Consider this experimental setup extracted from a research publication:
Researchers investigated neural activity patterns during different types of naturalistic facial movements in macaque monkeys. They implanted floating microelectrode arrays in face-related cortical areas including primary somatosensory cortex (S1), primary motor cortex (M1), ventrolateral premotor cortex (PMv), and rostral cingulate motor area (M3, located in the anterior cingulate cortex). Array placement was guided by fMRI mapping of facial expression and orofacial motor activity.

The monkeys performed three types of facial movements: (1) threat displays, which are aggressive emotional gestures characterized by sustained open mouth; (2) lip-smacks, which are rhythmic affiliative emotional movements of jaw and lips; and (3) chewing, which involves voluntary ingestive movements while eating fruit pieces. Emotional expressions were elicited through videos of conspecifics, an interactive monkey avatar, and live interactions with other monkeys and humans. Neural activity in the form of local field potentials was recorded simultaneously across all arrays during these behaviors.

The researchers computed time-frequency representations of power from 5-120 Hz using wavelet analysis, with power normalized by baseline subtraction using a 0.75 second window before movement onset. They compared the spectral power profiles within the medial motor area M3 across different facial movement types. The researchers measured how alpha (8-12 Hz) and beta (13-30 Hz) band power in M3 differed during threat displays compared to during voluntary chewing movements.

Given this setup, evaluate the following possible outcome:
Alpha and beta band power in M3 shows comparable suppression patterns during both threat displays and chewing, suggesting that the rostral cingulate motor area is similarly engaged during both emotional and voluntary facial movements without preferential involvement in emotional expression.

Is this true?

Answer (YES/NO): YES